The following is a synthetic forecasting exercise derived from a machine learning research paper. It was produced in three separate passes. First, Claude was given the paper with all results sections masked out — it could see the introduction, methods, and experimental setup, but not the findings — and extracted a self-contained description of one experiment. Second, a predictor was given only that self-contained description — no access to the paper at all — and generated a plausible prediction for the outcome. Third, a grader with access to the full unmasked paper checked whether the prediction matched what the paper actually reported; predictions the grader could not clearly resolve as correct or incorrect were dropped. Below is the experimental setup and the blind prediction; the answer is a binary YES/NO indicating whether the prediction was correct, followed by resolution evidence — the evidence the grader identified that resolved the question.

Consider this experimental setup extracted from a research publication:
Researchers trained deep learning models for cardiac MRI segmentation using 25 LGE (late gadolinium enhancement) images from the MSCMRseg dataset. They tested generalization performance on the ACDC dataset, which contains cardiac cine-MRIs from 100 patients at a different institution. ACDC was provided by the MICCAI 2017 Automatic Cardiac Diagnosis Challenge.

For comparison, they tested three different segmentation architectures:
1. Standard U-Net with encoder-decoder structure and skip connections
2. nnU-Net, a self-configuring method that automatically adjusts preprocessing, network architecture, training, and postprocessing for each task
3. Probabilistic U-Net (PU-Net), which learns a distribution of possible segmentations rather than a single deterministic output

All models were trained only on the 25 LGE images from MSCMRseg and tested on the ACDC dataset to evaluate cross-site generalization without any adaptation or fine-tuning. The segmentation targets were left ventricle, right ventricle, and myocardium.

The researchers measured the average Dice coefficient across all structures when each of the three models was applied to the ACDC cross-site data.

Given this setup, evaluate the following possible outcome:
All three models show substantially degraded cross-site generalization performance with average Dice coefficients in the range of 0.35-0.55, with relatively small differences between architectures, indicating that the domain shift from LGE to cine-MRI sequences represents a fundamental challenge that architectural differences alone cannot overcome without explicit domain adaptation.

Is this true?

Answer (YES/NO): NO